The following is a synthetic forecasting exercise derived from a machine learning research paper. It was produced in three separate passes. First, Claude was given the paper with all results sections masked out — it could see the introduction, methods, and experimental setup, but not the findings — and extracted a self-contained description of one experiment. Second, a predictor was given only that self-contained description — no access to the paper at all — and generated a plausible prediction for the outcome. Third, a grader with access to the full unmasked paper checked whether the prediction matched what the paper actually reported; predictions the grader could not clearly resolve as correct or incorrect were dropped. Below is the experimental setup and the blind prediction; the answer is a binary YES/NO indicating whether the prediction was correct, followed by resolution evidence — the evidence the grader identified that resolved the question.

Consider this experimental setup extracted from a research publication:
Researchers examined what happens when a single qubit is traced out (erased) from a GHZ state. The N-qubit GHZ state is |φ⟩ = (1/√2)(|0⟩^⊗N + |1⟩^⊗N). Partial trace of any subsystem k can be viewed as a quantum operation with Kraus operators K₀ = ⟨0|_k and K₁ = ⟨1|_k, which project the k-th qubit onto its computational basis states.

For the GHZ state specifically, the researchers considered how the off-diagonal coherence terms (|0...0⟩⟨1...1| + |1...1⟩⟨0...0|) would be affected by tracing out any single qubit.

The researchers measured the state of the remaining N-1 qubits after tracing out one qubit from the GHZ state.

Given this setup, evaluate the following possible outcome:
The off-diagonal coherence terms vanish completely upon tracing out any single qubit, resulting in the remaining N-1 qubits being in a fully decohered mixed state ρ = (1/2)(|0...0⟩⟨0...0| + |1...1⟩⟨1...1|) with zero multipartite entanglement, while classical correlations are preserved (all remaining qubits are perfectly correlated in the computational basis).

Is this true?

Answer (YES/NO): YES